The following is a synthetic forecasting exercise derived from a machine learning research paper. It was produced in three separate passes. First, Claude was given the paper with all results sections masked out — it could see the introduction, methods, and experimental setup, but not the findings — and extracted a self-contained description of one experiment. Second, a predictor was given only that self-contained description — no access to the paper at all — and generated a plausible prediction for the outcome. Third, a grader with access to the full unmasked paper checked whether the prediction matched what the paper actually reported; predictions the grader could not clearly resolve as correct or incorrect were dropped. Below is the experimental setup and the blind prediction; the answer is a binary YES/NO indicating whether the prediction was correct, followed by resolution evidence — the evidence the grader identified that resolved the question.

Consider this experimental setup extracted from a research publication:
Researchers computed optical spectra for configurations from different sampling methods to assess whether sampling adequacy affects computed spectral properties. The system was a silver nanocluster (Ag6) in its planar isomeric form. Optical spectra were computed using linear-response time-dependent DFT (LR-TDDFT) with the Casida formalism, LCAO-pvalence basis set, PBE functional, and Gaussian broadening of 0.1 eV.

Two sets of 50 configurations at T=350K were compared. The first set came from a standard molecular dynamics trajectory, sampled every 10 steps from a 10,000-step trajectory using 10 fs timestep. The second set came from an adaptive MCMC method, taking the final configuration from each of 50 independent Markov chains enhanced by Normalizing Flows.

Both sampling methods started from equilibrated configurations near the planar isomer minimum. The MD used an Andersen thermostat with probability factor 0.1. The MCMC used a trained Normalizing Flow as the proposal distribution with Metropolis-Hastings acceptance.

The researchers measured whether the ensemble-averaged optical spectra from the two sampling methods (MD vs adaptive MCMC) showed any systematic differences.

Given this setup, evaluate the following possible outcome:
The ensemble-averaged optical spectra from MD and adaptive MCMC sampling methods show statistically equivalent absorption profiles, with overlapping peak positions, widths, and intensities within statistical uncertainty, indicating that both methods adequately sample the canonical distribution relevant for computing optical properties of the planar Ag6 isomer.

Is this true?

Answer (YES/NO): NO